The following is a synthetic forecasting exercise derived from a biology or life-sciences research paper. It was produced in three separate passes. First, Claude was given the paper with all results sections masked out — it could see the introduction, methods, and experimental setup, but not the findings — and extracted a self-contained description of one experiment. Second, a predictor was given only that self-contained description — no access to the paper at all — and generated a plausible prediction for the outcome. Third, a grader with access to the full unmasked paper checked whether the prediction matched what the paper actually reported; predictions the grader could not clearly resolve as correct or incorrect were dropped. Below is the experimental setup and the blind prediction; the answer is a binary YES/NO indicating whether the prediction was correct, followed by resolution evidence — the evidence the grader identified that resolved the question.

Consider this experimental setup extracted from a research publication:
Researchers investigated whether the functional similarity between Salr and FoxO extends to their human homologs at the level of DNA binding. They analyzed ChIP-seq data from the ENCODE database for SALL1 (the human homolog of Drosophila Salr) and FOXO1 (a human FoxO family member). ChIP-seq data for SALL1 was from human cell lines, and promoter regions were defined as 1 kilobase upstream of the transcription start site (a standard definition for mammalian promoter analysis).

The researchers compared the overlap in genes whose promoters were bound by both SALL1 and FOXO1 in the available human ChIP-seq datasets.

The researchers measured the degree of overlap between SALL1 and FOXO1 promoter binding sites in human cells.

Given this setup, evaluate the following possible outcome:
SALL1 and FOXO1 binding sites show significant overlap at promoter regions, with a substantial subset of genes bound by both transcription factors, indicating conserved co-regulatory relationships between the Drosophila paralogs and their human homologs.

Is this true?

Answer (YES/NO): YES